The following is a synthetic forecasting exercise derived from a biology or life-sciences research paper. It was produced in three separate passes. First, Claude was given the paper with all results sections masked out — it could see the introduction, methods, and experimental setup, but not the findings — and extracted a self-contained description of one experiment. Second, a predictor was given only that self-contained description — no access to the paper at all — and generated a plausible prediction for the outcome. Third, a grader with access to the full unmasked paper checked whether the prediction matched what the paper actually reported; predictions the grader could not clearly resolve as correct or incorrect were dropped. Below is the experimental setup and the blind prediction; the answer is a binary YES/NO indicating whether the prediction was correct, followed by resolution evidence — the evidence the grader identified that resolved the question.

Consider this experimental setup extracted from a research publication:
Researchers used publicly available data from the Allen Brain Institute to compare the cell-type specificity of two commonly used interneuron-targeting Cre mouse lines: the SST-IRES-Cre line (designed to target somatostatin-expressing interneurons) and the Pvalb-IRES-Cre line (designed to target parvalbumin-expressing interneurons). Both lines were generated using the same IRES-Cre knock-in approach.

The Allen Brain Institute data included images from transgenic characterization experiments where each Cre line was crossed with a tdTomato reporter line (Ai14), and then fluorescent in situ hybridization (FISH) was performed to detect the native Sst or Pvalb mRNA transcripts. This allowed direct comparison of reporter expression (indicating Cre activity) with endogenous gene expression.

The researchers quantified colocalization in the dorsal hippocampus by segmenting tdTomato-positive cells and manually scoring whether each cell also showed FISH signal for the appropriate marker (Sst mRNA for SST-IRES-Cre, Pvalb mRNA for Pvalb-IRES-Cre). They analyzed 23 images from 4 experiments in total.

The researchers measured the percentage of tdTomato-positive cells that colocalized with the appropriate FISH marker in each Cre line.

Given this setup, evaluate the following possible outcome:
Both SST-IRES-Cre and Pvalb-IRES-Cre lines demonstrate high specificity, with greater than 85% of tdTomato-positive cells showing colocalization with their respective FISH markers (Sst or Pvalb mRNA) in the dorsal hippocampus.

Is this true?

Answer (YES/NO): NO